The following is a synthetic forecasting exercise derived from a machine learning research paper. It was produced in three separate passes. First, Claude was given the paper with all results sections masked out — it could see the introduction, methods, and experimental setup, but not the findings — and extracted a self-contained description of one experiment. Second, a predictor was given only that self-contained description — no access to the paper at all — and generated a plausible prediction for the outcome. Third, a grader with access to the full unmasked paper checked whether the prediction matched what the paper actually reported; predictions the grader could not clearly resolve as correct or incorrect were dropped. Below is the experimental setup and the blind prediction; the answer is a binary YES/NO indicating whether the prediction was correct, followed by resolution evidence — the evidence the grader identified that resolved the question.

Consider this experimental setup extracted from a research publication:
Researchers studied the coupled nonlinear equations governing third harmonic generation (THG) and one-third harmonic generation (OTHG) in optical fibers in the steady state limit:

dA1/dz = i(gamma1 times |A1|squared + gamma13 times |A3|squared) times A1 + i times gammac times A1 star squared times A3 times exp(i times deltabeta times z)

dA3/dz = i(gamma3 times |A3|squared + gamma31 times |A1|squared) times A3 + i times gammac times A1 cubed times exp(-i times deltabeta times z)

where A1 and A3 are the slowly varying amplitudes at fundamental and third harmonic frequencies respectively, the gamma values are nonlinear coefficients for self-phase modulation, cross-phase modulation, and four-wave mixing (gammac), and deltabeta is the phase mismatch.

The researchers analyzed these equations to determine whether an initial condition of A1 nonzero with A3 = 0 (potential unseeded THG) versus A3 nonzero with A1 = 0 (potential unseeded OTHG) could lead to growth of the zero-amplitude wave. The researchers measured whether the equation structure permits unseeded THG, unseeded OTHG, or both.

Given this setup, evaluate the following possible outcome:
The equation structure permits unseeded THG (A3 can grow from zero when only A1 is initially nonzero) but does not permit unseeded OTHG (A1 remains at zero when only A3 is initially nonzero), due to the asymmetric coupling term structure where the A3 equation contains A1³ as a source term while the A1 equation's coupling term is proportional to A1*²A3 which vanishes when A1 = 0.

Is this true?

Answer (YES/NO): YES